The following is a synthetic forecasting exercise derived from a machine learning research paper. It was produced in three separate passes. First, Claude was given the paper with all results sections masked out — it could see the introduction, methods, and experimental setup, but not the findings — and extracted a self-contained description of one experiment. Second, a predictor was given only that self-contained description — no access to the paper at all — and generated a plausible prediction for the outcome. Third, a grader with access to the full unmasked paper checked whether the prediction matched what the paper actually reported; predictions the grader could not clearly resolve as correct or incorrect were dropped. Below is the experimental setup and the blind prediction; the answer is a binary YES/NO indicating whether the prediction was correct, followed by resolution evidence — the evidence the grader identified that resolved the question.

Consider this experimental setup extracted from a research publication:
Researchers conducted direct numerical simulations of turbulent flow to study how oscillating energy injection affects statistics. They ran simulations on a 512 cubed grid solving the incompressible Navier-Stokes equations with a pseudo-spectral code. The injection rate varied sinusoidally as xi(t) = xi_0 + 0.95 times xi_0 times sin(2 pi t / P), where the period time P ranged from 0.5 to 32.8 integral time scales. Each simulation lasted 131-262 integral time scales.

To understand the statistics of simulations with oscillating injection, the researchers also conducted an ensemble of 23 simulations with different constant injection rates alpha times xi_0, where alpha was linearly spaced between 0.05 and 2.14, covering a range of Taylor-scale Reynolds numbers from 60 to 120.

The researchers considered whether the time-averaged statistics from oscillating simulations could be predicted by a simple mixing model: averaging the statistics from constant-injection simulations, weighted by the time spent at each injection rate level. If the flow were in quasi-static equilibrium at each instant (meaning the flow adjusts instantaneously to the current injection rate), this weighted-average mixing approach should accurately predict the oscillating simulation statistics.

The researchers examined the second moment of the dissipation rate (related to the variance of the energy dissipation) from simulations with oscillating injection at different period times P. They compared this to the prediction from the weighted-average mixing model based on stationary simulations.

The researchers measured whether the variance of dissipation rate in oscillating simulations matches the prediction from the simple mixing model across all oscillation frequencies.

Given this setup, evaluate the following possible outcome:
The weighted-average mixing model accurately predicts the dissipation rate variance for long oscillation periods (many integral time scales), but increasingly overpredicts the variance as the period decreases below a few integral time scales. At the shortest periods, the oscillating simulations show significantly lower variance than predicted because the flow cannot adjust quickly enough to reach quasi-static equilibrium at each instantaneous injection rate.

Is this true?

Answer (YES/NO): NO